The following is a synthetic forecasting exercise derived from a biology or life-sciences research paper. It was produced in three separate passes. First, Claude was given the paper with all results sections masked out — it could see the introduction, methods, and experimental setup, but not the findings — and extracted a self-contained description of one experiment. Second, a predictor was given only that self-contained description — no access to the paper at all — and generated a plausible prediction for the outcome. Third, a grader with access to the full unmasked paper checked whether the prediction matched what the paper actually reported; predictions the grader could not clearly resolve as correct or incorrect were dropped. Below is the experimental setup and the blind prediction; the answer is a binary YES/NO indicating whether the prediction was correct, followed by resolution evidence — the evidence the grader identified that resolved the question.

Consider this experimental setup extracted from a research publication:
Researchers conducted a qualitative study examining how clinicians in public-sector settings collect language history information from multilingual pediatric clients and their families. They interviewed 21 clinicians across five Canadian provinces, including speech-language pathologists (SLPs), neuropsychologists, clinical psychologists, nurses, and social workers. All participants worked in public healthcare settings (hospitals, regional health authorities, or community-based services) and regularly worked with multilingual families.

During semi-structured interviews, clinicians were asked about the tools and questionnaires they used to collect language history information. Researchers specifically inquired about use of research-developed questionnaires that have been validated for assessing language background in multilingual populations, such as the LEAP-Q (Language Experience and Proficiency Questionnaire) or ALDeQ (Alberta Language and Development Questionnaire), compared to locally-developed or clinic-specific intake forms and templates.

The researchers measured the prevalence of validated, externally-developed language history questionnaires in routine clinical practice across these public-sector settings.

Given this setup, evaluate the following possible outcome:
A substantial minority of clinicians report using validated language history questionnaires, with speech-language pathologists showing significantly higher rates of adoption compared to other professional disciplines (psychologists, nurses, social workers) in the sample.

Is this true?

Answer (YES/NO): NO